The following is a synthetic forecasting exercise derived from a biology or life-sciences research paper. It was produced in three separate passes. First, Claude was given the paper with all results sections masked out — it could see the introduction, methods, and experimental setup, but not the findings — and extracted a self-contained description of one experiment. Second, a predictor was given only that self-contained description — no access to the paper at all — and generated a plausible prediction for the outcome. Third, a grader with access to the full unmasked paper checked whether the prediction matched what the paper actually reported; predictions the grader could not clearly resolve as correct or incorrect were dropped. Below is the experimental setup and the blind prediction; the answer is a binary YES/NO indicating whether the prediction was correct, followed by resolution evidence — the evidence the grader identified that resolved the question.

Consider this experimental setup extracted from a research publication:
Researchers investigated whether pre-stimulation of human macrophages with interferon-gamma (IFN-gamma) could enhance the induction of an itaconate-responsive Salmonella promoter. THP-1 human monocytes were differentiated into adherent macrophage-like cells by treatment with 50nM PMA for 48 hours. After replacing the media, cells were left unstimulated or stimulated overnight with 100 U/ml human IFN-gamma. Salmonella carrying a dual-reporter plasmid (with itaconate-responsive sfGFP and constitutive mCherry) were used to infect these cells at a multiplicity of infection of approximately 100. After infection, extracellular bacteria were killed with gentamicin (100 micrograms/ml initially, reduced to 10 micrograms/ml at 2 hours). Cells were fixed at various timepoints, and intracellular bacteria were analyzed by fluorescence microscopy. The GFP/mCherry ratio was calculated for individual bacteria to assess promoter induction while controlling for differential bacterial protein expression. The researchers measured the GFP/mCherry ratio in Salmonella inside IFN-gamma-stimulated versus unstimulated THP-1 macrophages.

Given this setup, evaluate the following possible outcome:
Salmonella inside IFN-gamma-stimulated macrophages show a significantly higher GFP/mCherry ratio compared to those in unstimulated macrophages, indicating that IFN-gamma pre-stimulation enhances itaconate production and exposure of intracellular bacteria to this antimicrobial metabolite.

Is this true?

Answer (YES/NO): YES